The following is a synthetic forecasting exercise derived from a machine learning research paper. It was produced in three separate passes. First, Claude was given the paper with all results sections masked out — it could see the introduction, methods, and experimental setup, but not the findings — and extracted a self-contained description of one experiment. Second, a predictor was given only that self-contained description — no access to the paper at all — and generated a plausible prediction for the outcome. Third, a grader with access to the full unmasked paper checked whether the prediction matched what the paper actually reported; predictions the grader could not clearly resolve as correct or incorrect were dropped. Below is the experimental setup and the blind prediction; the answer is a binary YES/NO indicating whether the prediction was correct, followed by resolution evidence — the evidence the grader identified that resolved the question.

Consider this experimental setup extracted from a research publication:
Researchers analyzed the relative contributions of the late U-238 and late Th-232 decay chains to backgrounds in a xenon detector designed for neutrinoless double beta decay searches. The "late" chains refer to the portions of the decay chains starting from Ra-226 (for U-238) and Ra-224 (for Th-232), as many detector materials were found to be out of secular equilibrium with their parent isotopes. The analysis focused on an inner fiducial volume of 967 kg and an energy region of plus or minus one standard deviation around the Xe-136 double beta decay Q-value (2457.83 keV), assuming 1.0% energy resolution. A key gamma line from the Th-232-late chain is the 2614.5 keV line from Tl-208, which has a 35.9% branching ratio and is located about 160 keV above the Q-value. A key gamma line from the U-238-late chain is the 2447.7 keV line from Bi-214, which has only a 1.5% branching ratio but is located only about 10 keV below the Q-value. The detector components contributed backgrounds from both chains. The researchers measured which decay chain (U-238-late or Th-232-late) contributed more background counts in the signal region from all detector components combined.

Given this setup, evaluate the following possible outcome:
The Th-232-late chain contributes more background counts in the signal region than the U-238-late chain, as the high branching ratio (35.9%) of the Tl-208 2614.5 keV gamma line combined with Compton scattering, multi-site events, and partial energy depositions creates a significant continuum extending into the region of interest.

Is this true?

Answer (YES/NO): NO